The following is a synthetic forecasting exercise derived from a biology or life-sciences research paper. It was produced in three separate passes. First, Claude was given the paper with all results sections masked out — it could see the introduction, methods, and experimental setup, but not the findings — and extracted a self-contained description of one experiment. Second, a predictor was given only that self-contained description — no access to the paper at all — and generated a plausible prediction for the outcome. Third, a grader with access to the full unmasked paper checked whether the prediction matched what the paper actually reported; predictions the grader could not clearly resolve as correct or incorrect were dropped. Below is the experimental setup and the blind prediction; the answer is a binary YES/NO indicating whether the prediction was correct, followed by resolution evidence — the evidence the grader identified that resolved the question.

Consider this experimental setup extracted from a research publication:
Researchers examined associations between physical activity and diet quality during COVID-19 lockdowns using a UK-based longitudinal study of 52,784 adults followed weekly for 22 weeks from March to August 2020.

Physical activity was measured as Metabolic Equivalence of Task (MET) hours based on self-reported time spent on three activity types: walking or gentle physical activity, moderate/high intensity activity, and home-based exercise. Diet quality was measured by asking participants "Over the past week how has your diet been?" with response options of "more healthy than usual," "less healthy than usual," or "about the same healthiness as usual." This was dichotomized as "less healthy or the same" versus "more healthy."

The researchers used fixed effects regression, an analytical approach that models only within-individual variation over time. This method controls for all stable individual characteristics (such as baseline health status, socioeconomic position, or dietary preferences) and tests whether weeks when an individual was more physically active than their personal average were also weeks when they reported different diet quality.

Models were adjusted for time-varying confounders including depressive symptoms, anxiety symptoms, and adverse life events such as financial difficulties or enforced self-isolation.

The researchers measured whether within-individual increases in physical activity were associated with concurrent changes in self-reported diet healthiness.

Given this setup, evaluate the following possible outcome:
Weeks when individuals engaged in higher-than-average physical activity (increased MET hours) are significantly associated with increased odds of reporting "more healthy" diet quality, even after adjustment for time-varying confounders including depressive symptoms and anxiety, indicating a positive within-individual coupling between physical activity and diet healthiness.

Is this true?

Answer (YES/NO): YES